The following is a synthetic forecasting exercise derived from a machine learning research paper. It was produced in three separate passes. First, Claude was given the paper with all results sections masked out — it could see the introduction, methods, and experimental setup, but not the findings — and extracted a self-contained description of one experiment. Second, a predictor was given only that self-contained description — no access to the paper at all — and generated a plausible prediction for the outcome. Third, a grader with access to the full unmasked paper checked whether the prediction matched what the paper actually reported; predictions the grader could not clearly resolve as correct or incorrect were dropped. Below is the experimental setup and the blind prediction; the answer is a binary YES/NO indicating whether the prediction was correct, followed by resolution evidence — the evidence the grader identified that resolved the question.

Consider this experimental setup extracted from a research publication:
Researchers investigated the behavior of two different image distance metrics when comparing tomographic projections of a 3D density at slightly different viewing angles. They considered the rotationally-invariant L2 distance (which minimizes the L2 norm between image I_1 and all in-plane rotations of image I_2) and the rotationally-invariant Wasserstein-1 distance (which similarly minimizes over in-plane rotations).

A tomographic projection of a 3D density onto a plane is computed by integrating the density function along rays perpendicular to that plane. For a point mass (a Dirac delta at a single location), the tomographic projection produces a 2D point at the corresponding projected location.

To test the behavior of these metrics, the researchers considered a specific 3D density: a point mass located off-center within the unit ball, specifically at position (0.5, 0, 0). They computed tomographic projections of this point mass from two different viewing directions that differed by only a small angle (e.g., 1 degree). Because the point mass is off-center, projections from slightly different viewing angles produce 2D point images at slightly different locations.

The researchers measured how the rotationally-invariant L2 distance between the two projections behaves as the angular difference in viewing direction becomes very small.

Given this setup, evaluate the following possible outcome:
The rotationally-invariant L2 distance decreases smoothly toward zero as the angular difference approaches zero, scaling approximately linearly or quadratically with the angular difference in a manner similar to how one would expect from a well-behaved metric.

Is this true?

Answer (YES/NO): NO